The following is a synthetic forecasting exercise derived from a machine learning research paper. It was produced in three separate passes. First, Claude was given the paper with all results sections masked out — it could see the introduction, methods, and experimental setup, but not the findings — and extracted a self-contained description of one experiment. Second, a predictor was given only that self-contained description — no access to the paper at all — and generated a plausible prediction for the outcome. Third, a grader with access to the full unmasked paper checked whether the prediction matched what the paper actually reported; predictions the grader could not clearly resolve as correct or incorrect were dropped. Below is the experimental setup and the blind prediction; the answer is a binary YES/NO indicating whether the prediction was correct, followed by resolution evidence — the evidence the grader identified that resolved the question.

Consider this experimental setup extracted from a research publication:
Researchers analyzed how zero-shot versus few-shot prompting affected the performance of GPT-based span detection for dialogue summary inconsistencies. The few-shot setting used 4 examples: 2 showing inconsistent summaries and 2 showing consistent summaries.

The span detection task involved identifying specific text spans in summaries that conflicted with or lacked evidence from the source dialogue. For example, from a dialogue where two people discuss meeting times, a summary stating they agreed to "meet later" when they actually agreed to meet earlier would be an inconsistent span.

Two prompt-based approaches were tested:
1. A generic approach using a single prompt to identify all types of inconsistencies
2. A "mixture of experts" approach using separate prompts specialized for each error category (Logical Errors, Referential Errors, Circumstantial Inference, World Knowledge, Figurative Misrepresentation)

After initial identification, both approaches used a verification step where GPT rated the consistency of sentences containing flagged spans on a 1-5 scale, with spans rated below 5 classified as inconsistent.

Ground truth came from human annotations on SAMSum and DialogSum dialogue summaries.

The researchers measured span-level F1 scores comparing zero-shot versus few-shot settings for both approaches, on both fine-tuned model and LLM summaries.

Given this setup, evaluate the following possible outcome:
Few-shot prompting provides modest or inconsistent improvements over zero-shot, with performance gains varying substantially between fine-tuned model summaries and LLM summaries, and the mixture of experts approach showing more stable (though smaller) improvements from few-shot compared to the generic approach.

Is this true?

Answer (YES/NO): NO